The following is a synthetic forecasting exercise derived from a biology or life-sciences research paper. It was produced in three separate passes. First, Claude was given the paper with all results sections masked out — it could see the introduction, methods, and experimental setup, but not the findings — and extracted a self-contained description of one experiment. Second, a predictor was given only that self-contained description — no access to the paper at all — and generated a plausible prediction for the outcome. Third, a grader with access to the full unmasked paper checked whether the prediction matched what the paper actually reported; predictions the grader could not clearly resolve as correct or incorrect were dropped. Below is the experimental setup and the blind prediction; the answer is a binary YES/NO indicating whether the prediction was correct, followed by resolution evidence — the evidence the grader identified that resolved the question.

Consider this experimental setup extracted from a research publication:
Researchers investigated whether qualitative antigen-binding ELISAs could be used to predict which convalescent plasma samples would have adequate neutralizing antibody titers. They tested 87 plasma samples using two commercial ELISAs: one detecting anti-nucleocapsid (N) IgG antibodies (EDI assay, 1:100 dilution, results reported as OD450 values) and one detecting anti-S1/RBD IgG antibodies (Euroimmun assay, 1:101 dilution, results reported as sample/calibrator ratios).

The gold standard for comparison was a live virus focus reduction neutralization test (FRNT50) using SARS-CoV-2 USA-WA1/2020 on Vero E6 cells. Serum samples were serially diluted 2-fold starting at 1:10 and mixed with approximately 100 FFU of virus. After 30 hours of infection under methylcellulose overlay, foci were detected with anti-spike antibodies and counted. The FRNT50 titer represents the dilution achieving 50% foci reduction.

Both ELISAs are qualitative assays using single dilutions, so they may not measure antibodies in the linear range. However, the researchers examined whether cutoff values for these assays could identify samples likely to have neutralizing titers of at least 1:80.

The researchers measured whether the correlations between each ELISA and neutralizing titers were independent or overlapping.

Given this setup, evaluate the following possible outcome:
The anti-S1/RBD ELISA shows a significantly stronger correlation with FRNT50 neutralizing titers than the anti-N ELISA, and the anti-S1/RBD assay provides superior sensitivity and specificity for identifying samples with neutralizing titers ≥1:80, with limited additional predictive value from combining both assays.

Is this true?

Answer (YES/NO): NO